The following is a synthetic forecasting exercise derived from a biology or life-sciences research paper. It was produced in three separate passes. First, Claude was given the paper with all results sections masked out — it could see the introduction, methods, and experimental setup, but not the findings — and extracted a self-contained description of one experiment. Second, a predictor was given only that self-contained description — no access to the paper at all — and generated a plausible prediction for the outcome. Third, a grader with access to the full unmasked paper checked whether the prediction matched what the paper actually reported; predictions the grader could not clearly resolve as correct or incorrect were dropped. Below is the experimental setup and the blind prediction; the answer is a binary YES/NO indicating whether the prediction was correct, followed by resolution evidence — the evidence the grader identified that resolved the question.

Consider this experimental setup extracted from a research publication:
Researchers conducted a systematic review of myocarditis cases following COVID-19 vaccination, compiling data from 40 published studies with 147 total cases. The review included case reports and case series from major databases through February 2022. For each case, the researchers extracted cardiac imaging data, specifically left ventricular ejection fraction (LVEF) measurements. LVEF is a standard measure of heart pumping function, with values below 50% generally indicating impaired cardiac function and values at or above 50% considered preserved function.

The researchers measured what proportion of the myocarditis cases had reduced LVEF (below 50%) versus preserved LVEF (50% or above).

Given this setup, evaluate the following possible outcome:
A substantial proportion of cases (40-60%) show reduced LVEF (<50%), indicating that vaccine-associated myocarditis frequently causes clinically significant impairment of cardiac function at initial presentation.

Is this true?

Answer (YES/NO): NO